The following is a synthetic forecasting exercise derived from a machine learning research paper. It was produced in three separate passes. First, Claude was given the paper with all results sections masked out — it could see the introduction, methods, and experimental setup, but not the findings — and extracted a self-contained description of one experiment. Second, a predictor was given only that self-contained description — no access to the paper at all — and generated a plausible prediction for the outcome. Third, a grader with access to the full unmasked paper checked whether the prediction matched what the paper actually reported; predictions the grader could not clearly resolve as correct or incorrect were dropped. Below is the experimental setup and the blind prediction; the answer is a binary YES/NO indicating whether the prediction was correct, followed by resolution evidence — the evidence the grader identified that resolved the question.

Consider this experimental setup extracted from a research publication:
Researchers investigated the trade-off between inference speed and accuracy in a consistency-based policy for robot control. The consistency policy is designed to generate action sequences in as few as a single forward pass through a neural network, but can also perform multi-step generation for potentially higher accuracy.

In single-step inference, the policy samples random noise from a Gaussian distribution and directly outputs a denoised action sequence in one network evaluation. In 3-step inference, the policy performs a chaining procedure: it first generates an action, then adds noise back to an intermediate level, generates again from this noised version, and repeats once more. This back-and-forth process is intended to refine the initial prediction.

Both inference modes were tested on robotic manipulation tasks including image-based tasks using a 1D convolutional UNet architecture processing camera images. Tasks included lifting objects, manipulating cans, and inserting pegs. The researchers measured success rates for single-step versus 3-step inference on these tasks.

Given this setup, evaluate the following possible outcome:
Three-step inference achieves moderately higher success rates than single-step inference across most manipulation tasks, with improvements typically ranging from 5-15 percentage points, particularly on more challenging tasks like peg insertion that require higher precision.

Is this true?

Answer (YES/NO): NO